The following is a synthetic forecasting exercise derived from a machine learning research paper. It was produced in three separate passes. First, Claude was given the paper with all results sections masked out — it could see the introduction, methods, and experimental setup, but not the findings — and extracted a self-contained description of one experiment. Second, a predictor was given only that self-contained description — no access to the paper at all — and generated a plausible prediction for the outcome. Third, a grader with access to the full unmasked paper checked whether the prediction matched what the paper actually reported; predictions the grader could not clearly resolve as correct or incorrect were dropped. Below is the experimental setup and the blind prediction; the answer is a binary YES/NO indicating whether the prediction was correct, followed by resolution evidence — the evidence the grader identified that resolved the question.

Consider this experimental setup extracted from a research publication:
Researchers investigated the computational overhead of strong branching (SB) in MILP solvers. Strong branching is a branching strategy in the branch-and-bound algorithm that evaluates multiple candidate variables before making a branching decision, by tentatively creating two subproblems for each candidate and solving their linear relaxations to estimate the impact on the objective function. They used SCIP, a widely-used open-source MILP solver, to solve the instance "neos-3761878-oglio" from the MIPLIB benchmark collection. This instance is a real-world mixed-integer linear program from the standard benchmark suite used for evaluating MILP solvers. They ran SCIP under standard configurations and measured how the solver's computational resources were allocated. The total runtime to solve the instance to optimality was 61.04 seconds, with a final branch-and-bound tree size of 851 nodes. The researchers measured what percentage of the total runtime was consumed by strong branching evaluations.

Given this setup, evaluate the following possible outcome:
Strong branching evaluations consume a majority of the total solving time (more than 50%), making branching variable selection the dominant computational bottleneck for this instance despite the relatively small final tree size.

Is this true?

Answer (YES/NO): YES